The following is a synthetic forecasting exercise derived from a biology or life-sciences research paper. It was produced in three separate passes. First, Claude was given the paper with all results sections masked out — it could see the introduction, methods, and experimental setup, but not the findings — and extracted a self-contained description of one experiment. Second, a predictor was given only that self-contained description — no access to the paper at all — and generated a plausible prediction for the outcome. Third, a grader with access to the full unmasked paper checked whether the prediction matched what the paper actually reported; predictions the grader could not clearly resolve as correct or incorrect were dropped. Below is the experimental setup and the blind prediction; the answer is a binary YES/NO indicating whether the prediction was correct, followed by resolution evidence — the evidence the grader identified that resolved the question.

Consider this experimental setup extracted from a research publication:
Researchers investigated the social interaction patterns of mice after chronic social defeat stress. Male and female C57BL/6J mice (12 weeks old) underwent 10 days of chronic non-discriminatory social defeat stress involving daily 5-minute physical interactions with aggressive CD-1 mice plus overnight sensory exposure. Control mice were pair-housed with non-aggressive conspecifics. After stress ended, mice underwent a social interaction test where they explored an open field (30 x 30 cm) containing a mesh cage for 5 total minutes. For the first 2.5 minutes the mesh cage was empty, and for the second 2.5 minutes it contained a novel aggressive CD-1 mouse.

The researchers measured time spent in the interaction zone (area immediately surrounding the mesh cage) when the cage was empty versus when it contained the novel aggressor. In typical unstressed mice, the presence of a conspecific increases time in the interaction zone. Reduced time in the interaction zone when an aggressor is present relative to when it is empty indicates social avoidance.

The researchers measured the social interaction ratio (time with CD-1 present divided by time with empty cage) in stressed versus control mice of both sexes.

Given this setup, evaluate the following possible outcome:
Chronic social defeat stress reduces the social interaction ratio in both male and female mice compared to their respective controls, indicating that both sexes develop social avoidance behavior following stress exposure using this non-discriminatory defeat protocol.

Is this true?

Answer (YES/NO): NO